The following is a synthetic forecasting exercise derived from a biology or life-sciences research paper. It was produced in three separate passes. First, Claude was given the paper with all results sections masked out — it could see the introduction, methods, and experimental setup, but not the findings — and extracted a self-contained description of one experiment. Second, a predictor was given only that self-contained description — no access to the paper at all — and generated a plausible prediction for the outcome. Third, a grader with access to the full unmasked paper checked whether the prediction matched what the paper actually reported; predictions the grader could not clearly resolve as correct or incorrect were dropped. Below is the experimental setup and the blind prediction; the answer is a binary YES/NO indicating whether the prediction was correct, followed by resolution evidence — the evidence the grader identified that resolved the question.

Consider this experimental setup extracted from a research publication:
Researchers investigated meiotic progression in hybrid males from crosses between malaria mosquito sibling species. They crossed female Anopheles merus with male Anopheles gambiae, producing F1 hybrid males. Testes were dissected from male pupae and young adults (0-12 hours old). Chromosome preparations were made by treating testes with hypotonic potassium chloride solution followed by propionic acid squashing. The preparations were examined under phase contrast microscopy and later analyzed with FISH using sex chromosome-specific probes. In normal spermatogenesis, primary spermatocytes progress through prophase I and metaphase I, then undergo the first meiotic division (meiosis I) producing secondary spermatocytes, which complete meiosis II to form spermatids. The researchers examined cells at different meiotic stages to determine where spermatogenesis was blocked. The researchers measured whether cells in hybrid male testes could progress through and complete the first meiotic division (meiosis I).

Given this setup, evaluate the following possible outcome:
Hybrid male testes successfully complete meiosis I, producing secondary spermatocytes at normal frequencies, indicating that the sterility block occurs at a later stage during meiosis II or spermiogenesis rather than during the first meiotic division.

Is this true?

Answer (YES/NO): NO